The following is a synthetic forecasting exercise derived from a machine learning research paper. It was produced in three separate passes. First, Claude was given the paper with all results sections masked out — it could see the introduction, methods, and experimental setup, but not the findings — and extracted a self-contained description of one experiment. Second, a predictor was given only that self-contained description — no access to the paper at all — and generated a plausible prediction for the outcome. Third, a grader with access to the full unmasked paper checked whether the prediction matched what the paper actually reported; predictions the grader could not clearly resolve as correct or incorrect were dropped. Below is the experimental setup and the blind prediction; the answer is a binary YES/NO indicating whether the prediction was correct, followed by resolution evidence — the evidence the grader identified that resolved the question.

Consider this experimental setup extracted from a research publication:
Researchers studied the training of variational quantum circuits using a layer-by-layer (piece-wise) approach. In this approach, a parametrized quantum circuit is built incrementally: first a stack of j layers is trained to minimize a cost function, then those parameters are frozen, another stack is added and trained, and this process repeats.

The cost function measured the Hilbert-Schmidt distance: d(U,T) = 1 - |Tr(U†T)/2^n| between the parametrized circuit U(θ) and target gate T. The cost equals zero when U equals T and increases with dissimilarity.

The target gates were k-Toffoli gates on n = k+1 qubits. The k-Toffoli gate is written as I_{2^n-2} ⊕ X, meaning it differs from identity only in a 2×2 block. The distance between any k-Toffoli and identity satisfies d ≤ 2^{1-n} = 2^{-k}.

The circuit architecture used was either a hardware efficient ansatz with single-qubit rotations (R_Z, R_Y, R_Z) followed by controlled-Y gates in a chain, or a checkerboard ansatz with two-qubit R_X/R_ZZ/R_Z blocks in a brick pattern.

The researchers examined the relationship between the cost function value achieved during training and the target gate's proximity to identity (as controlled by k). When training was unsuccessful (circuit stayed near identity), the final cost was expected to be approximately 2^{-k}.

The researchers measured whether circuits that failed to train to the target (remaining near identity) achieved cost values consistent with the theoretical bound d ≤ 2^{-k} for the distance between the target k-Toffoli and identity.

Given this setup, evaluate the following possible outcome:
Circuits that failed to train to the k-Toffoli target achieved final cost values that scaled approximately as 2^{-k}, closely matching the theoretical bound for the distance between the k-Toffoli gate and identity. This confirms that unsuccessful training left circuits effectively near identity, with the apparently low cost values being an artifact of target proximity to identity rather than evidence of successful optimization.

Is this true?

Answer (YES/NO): YES